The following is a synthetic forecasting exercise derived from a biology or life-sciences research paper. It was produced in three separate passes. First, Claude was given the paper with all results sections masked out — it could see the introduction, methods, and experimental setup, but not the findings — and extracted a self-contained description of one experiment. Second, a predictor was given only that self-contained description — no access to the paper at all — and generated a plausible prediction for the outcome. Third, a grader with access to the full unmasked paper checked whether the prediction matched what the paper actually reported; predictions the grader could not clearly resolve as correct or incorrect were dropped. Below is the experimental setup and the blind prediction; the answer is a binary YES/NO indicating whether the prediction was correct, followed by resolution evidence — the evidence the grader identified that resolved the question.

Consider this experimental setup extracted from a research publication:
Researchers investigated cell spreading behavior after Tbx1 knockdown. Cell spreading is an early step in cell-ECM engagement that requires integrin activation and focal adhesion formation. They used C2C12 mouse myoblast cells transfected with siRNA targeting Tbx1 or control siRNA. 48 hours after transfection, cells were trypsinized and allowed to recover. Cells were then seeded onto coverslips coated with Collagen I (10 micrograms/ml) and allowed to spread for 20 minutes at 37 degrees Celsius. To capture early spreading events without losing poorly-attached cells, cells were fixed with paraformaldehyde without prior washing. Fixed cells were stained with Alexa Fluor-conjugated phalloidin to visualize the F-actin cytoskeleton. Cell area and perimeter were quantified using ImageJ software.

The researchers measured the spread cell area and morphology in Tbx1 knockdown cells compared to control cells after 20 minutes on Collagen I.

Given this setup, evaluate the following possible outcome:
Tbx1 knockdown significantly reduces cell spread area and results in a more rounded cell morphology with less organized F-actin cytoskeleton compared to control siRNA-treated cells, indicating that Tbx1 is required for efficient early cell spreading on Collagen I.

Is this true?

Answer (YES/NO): YES